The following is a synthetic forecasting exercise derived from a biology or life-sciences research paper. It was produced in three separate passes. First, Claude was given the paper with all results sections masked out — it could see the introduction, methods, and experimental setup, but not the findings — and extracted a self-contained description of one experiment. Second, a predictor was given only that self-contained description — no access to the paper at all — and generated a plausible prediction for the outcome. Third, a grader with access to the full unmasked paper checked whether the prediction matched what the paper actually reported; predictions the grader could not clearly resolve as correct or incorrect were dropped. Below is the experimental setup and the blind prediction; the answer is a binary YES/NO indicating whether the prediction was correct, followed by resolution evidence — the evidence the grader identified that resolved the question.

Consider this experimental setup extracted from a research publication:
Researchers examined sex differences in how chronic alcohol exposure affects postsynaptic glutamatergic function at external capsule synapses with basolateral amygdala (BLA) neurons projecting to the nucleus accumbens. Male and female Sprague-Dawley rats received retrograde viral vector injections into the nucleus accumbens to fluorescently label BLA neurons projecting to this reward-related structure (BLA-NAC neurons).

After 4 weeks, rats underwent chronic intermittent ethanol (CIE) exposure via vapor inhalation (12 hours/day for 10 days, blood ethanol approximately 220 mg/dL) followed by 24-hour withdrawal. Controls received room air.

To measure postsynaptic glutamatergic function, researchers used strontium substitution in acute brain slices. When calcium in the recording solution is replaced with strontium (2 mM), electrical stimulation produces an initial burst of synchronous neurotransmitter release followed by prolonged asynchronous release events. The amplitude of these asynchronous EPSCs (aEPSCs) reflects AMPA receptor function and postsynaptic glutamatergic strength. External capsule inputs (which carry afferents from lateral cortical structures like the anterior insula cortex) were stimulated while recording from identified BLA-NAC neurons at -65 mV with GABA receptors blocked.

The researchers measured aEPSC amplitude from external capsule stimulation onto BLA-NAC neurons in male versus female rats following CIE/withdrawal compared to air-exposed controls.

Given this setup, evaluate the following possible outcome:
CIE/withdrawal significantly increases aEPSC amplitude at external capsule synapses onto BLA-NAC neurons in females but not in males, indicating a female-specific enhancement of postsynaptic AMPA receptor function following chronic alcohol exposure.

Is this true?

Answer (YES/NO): NO